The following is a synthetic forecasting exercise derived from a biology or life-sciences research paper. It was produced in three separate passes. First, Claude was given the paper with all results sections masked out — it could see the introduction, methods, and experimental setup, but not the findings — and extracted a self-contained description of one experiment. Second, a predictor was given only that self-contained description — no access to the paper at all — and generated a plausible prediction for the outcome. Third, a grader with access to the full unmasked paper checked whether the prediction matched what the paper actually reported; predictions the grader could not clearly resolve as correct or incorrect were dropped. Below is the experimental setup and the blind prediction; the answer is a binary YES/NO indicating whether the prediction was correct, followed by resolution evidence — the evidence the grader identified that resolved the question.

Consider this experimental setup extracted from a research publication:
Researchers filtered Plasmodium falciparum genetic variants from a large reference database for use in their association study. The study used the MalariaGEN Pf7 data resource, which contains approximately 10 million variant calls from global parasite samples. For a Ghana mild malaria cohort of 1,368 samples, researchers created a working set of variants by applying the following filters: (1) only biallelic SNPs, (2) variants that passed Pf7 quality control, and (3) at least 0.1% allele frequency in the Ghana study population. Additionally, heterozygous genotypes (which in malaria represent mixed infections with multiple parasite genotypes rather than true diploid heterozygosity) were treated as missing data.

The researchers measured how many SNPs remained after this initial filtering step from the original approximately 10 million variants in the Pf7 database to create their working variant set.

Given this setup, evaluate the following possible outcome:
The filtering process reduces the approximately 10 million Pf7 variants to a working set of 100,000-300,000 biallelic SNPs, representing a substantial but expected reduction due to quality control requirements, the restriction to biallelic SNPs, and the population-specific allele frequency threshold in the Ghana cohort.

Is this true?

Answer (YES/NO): YES